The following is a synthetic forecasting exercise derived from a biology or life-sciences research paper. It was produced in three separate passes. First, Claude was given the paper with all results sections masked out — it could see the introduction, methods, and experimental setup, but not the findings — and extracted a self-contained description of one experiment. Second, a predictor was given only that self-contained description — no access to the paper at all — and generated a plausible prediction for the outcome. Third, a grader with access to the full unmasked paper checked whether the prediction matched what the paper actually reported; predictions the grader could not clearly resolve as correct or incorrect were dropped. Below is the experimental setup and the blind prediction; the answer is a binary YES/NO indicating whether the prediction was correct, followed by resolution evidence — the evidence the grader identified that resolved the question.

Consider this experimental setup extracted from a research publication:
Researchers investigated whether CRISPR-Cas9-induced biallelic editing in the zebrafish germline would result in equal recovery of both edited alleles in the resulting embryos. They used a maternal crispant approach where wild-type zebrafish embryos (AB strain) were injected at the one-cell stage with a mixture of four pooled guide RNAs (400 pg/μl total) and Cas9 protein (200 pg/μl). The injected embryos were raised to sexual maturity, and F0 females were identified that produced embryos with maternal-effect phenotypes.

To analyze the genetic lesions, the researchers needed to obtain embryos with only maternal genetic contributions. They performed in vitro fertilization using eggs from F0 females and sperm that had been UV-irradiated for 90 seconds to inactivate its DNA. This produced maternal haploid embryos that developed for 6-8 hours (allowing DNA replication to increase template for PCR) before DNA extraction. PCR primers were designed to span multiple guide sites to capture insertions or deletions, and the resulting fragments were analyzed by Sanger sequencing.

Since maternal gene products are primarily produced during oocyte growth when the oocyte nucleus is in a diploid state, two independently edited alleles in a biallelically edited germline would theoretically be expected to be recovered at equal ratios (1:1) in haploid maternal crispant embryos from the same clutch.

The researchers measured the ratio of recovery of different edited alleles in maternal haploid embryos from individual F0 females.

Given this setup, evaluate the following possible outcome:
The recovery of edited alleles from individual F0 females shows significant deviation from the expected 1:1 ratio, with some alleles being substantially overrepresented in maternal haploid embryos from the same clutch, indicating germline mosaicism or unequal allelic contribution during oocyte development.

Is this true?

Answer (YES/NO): YES